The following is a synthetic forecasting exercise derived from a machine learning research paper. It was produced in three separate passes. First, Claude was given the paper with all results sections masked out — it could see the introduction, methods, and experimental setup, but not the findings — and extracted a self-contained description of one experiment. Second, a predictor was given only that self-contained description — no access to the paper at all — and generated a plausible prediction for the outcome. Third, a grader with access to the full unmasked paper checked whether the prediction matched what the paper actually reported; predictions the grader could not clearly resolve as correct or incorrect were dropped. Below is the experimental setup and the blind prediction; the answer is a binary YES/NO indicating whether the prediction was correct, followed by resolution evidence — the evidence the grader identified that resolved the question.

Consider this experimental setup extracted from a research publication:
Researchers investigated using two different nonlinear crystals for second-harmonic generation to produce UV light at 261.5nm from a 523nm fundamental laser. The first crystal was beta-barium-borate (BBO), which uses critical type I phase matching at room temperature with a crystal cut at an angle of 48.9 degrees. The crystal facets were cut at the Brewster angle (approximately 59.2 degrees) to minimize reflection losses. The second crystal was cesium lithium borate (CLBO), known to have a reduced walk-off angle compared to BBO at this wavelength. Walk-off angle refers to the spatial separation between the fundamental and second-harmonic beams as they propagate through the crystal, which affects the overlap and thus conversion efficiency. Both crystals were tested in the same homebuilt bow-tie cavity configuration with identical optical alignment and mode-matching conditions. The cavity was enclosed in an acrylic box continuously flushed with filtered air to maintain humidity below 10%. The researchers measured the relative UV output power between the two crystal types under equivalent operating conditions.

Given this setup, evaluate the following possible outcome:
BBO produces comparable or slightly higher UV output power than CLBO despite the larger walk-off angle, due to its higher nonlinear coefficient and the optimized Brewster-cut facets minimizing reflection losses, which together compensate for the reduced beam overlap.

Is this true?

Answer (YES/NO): NO